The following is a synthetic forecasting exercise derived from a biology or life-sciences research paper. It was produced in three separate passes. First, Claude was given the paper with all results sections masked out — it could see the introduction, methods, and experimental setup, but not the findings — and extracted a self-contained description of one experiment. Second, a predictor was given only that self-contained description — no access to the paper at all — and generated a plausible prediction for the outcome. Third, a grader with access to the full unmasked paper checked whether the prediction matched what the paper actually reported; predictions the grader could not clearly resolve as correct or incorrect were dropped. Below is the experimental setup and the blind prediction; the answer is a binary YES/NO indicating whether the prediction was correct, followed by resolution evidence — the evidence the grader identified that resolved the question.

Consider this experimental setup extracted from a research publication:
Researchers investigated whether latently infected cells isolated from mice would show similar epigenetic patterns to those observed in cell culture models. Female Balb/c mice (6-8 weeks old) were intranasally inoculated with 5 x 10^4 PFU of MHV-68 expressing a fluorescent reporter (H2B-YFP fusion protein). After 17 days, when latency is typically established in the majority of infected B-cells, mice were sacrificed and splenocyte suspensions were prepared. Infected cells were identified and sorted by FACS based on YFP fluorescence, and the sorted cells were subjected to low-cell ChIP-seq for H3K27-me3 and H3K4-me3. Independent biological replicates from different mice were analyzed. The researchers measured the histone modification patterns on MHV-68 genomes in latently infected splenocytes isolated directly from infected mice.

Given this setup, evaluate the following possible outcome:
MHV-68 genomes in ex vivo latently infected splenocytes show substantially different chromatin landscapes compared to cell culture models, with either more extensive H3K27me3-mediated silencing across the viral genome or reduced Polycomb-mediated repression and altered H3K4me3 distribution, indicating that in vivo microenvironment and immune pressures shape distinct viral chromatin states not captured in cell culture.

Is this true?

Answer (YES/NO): YES